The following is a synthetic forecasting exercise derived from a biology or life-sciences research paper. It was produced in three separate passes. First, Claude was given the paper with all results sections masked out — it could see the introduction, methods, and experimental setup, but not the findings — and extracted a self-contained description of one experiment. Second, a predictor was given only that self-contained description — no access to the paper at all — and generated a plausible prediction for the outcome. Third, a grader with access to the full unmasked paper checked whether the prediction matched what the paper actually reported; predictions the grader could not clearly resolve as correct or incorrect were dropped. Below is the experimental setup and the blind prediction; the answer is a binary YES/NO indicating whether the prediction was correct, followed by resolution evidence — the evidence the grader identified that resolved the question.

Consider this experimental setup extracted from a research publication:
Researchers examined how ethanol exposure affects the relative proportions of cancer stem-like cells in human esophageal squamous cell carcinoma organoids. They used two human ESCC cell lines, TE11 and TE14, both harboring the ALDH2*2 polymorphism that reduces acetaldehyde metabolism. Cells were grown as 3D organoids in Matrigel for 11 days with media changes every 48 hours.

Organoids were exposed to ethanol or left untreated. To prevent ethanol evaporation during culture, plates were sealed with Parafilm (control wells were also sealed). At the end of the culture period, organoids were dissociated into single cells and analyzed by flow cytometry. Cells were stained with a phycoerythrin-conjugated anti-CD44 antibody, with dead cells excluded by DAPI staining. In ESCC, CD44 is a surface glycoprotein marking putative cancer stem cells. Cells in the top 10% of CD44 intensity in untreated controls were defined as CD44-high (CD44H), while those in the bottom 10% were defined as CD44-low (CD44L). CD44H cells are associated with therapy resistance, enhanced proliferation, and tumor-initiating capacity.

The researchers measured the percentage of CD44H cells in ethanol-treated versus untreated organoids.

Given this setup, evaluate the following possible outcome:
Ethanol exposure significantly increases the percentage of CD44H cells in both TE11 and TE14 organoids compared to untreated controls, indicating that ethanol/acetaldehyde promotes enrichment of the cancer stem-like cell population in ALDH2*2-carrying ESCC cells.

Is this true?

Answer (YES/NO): YES